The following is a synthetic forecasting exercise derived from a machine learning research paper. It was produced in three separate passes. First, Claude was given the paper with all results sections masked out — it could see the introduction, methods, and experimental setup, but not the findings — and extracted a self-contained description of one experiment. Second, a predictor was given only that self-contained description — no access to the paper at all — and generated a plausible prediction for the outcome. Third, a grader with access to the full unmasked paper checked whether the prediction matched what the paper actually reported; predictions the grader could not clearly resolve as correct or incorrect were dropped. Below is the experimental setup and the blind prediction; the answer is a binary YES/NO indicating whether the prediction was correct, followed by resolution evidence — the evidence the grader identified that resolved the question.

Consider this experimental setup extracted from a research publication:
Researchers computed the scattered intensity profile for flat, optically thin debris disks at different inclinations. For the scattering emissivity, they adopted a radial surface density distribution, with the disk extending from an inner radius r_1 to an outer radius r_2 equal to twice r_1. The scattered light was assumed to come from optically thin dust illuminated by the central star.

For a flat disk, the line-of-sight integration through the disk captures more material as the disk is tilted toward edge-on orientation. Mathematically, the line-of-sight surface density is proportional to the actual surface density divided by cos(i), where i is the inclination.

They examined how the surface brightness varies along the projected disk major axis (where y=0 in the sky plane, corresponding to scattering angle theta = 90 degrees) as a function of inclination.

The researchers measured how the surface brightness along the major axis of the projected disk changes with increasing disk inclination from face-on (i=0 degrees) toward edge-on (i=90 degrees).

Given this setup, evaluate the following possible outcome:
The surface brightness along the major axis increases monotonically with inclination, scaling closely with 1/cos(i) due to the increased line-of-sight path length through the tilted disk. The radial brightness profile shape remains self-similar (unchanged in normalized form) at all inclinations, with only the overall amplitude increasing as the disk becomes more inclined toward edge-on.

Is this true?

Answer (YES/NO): YES